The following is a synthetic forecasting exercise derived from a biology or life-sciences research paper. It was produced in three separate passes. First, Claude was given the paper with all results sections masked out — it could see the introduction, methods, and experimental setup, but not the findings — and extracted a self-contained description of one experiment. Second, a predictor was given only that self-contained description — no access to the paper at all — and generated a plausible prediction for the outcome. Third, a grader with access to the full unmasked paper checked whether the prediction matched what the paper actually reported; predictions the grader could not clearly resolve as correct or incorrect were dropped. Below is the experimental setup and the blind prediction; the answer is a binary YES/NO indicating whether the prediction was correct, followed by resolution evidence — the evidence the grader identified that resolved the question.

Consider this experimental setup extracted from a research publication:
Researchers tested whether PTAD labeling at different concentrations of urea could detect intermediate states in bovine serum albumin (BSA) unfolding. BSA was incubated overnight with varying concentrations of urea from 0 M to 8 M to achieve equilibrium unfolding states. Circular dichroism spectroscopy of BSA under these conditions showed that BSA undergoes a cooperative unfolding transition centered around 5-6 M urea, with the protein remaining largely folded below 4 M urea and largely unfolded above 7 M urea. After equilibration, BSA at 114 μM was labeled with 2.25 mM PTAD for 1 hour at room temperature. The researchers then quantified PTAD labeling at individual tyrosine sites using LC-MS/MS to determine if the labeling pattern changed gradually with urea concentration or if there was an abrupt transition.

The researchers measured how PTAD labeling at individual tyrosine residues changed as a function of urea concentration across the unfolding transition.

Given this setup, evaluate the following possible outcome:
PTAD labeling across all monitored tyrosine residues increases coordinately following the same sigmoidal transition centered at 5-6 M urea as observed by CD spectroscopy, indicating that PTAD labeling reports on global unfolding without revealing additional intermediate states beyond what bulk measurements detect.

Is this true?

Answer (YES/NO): NO